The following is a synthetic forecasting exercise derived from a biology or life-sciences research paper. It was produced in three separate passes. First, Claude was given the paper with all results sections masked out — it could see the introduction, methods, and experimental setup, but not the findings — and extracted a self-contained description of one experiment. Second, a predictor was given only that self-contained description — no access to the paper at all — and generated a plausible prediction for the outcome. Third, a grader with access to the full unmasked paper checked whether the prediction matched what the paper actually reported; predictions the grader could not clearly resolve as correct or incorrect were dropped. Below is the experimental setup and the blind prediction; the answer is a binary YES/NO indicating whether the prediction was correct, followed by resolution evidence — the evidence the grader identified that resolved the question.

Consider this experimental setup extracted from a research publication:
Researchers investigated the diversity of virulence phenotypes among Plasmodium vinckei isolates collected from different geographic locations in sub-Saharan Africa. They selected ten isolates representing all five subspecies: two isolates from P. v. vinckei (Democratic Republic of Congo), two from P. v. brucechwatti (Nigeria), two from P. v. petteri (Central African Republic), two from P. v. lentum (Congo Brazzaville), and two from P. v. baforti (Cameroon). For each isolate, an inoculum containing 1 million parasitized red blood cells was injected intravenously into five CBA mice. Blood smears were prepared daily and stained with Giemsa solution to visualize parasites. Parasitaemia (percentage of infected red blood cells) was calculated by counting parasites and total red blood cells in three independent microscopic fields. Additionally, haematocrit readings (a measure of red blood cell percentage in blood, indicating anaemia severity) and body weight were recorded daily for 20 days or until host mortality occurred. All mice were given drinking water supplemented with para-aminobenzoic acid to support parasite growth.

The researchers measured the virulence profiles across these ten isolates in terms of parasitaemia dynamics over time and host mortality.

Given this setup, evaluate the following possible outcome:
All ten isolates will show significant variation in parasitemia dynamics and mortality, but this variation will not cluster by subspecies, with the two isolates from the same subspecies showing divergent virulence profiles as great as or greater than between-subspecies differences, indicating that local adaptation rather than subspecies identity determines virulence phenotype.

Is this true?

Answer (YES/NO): NO